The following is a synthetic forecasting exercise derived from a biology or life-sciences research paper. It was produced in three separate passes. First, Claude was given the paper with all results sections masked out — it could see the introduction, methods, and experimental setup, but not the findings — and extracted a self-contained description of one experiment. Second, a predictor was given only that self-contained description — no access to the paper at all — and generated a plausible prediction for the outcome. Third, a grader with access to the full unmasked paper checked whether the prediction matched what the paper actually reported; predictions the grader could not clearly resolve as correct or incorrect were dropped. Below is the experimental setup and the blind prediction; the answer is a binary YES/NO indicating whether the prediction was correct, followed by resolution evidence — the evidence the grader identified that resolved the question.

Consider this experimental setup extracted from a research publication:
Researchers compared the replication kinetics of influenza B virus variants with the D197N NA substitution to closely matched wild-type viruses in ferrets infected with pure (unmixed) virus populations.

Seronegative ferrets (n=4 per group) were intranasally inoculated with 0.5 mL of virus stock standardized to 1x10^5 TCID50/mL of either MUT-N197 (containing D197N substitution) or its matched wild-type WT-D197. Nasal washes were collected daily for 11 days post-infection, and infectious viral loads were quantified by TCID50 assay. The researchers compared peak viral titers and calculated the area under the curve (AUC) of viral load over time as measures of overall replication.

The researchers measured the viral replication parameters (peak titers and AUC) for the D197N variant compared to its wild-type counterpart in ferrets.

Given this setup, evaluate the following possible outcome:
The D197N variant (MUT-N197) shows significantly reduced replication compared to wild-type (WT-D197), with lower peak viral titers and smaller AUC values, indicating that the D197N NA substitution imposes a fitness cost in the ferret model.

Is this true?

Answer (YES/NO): NO